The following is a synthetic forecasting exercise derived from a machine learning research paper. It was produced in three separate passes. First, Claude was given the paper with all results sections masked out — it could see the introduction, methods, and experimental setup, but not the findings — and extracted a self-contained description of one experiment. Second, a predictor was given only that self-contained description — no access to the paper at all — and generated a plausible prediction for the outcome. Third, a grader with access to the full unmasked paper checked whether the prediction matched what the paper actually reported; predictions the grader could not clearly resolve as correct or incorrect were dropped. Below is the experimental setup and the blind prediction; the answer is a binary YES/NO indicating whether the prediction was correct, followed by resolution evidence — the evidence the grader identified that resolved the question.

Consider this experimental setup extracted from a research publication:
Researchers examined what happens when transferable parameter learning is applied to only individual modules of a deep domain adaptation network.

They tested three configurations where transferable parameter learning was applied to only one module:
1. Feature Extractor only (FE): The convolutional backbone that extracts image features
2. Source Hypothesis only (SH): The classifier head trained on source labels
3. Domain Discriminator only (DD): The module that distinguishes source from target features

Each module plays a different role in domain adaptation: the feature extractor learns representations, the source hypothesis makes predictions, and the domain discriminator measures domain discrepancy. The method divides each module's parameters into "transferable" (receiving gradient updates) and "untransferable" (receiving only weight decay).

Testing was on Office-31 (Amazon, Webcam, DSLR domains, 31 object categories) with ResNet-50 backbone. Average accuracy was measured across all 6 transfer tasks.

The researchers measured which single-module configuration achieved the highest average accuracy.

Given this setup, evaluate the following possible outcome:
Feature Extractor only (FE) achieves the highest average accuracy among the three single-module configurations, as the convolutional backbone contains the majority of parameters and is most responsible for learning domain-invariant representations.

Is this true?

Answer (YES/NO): NO